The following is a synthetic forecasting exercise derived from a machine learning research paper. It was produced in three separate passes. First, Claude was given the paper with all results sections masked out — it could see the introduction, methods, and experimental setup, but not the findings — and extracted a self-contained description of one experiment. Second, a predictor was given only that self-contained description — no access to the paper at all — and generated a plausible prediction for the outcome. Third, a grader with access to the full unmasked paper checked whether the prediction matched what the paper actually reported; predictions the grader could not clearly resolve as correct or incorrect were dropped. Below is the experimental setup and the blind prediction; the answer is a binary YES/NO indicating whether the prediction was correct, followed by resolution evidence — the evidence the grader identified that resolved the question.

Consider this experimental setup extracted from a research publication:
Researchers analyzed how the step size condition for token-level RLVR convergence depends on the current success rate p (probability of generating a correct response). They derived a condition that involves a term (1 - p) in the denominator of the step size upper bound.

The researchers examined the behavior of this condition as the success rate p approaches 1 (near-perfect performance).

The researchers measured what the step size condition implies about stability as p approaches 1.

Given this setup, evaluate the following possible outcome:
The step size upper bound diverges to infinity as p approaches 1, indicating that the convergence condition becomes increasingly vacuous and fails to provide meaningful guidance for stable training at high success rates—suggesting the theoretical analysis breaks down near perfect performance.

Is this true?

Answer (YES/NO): NO